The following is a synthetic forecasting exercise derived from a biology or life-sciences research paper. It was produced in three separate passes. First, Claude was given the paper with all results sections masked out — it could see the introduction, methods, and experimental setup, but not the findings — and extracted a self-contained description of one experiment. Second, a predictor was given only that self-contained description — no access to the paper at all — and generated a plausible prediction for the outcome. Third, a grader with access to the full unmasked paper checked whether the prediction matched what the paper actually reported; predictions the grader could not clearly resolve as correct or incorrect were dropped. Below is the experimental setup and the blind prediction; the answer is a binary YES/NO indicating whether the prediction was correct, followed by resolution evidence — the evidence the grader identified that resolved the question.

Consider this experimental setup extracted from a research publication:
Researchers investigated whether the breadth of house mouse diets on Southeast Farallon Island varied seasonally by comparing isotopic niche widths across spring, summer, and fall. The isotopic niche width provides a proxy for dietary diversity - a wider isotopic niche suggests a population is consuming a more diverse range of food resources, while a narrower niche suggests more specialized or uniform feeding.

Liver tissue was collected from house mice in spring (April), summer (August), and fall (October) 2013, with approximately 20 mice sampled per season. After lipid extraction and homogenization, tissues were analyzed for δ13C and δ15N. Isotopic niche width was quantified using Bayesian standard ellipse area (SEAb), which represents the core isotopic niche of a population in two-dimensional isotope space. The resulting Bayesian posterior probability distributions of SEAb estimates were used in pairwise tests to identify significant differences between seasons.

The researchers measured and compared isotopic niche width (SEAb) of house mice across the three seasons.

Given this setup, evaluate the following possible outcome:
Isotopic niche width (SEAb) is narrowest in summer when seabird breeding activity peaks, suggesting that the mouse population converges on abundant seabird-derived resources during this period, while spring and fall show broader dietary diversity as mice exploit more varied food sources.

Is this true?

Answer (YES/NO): NO